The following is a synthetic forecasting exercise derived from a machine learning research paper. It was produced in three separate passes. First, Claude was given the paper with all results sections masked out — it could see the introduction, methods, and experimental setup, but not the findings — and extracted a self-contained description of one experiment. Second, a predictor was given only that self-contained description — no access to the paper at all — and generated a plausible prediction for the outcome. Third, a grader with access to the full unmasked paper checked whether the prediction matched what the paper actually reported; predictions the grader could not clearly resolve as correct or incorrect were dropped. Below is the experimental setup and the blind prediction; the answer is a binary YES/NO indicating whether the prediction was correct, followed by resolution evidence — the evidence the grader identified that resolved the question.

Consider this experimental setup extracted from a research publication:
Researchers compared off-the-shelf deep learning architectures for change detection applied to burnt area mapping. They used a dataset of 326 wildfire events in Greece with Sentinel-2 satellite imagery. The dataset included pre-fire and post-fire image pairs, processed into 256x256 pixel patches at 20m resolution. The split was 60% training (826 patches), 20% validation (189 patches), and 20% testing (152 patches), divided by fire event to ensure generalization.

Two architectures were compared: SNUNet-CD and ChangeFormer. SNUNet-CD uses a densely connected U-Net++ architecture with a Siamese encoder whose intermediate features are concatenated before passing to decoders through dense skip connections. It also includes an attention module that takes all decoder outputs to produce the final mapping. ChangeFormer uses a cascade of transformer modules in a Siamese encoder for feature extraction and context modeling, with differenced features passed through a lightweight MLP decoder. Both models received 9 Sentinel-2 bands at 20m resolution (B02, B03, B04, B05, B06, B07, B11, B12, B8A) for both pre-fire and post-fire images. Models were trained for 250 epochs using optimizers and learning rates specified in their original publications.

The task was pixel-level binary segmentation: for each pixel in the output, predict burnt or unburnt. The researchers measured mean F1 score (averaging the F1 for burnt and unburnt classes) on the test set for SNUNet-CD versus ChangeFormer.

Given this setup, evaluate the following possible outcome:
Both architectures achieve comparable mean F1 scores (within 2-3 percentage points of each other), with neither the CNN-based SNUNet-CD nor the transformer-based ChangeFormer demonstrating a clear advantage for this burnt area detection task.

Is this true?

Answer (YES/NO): NO